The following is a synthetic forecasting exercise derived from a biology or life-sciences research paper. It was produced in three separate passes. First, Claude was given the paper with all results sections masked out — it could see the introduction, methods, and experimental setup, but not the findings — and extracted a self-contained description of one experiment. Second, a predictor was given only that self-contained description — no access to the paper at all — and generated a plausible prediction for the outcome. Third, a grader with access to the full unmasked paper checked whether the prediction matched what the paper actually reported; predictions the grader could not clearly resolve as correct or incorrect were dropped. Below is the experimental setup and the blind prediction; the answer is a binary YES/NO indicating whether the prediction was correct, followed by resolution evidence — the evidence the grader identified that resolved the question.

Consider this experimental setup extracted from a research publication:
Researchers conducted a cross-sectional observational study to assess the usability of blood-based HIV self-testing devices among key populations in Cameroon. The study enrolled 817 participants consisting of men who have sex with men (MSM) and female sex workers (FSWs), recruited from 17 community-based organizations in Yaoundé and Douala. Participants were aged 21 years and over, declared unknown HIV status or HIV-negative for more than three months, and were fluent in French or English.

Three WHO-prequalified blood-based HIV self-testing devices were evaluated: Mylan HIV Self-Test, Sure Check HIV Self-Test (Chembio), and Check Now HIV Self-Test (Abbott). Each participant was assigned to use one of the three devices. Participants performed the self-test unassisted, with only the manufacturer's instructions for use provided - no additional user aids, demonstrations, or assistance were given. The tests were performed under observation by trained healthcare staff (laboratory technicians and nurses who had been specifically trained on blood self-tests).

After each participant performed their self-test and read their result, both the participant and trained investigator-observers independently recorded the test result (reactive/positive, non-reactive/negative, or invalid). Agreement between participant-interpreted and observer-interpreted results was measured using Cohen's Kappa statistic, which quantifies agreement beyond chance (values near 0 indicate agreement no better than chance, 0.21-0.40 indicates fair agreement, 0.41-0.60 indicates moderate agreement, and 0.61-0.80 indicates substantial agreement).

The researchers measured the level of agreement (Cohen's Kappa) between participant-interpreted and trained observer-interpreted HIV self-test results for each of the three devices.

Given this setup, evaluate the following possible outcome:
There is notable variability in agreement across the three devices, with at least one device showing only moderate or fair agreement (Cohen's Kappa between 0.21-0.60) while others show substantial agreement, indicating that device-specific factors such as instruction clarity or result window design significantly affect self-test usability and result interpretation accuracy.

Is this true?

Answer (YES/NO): NO